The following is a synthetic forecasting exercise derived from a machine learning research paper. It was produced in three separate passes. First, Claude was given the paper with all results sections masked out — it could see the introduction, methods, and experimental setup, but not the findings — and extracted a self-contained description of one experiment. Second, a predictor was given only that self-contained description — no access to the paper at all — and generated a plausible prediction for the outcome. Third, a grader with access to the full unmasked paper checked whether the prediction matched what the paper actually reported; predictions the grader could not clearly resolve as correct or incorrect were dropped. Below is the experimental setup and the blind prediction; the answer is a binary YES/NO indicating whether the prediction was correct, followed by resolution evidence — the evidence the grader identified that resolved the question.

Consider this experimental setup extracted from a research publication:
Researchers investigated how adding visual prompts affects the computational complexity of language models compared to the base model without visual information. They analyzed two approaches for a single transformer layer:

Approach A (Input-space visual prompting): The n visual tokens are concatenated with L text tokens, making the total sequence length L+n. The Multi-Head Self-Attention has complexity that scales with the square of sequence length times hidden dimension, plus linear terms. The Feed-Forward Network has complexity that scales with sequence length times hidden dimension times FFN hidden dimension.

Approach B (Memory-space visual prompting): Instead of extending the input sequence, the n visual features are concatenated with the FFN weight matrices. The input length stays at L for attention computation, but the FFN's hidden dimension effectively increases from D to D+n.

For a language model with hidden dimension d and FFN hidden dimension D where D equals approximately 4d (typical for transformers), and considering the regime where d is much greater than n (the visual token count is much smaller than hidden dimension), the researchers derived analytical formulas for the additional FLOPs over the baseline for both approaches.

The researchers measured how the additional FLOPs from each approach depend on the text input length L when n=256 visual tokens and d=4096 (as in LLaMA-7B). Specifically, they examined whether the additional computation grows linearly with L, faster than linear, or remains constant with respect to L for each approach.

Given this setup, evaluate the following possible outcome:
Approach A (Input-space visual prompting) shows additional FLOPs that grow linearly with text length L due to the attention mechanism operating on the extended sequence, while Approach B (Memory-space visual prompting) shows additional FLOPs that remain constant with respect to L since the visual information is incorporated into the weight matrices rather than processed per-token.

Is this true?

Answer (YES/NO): NO